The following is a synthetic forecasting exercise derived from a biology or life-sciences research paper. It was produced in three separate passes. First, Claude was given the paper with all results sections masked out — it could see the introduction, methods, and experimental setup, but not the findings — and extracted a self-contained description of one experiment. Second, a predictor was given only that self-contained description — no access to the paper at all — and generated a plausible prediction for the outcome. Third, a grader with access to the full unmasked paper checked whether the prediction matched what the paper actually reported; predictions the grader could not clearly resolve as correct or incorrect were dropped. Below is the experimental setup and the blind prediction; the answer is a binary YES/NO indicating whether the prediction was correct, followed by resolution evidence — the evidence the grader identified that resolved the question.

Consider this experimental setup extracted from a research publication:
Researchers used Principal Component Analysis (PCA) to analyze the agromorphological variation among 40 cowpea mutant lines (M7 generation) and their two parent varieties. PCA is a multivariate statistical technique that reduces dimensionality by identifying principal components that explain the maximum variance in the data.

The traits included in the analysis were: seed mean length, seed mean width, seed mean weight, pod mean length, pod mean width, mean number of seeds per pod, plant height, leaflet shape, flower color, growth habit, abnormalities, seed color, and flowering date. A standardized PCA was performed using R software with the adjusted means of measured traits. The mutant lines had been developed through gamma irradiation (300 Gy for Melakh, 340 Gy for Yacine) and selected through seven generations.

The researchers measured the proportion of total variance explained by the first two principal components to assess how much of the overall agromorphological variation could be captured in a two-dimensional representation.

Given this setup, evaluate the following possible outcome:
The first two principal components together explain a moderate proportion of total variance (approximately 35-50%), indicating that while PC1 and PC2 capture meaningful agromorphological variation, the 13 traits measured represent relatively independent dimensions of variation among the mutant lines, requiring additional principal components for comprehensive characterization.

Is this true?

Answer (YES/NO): YES